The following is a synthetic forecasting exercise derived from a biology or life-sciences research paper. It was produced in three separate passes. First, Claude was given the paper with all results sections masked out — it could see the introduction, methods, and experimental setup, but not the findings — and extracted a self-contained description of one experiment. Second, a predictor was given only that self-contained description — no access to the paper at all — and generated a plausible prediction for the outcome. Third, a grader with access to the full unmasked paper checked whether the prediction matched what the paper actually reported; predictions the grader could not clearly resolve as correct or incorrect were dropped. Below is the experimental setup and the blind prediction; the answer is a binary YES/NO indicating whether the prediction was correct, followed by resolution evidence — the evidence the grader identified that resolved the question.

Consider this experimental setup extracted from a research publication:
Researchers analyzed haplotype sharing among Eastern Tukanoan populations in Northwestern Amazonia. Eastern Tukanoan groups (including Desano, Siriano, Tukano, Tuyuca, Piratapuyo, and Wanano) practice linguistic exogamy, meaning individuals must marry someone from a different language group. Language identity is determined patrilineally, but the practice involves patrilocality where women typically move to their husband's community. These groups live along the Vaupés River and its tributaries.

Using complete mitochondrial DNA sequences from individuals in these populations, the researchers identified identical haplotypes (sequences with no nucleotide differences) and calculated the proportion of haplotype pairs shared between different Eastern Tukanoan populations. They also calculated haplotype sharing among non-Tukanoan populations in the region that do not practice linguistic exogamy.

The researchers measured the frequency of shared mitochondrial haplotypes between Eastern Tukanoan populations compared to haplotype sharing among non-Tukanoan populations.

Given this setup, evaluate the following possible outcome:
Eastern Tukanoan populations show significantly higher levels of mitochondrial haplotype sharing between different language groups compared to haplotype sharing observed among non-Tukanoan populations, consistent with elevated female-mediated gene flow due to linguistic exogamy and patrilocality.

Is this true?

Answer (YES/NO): YES